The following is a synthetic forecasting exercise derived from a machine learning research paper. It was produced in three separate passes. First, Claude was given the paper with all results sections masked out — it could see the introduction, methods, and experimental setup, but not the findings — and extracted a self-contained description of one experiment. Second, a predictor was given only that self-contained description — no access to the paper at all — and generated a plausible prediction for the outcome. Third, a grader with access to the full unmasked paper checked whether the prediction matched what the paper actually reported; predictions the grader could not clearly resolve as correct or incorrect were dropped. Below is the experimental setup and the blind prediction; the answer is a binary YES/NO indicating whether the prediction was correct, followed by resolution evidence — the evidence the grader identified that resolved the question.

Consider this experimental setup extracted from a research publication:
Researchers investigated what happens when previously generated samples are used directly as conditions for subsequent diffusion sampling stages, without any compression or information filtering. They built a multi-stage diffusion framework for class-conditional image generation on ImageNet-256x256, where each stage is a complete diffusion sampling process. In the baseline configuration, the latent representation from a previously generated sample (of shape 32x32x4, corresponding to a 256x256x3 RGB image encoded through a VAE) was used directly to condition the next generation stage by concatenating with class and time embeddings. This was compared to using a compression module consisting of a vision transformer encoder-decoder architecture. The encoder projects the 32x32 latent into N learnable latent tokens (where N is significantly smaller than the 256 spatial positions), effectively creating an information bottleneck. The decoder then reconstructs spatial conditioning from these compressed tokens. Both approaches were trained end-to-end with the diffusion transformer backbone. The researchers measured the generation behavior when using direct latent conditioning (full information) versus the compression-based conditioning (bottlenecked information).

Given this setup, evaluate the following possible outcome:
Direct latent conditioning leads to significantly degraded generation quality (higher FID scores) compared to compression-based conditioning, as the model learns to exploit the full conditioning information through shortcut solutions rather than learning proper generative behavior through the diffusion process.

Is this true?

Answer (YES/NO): YES